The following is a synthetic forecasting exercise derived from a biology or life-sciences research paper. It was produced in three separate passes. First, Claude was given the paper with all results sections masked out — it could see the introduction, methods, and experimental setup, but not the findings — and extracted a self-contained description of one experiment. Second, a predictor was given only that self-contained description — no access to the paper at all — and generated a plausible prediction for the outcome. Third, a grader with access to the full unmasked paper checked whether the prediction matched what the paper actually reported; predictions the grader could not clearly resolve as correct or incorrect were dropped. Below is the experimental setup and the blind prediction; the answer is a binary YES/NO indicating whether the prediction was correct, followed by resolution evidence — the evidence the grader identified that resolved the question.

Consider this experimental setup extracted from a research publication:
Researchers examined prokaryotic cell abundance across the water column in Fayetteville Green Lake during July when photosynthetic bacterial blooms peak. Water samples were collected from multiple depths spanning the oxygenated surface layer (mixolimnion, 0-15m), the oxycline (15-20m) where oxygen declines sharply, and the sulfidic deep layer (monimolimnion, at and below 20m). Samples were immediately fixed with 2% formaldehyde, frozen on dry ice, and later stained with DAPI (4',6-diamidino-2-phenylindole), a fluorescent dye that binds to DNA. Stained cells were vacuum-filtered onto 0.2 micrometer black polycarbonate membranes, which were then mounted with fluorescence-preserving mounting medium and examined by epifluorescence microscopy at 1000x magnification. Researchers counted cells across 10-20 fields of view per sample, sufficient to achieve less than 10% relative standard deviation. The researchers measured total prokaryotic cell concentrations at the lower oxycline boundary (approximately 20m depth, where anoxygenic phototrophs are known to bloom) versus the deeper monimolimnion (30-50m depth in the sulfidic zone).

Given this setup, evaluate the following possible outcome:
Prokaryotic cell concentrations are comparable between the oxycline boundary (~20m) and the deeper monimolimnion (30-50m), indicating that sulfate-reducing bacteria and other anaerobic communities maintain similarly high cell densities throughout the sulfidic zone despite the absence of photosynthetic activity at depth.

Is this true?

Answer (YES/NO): NO